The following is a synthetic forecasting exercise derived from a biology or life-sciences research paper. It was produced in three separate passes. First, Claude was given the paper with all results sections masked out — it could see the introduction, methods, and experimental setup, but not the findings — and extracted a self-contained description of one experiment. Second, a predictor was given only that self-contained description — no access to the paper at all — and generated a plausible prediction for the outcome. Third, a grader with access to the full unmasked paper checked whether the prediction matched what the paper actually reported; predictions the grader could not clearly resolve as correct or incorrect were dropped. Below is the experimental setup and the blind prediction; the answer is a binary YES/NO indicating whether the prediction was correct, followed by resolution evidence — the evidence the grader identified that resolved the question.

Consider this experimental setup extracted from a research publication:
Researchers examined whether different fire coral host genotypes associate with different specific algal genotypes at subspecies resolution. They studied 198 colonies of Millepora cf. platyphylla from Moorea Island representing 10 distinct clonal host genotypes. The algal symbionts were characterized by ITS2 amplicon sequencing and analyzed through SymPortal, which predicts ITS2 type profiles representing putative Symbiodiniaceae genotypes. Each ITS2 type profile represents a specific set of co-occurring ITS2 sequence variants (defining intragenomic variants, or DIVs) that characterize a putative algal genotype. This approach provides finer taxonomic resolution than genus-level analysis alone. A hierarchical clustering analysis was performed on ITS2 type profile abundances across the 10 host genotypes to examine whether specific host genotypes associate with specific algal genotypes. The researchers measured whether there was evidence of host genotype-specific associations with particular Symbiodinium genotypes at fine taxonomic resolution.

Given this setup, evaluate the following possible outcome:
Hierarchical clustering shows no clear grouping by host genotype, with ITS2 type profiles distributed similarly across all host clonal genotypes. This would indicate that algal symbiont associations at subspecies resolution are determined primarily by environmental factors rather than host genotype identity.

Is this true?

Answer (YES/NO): NO